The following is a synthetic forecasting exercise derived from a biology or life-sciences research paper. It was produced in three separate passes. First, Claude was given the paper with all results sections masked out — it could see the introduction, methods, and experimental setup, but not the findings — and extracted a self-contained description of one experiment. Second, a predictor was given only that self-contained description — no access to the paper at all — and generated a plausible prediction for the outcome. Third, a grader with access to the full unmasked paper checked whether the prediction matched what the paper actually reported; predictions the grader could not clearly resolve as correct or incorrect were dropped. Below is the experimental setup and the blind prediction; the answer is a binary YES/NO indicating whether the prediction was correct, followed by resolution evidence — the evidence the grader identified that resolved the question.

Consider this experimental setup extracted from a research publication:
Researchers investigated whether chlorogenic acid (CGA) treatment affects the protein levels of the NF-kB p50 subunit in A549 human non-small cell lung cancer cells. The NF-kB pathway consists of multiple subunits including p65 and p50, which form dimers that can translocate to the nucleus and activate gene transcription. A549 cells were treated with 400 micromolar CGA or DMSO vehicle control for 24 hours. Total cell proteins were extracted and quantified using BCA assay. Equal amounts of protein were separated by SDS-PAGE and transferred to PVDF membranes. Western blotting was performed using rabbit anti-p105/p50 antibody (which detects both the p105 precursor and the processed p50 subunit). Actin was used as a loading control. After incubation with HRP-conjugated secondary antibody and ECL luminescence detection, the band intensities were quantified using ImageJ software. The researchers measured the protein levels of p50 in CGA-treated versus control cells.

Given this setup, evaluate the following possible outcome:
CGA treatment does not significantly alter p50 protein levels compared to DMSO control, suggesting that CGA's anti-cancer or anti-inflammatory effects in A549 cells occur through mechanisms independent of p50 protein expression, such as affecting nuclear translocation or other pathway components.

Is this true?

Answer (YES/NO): YES